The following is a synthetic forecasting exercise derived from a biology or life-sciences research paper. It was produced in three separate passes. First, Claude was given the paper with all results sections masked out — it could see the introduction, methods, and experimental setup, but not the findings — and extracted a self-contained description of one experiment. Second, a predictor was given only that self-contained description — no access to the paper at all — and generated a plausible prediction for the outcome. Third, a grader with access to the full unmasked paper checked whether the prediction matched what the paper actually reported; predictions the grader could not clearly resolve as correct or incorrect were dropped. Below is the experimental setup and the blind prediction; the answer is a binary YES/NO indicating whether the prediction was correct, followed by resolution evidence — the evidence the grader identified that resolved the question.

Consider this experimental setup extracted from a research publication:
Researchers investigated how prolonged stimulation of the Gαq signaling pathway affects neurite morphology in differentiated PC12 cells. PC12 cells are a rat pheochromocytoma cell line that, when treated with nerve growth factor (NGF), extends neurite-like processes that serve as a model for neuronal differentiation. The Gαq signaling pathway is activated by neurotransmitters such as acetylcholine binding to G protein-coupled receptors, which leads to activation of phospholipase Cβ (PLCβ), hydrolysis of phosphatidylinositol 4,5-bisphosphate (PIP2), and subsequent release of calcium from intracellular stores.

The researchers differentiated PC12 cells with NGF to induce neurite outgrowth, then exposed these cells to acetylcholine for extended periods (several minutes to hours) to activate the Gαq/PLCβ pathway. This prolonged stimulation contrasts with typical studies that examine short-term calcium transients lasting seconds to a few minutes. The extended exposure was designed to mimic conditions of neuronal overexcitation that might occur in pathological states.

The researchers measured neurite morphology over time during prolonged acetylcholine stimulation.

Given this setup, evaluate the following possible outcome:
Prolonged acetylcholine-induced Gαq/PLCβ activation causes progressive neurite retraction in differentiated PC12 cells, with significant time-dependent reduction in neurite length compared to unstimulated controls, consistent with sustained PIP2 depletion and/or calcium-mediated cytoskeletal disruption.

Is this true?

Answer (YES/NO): YES